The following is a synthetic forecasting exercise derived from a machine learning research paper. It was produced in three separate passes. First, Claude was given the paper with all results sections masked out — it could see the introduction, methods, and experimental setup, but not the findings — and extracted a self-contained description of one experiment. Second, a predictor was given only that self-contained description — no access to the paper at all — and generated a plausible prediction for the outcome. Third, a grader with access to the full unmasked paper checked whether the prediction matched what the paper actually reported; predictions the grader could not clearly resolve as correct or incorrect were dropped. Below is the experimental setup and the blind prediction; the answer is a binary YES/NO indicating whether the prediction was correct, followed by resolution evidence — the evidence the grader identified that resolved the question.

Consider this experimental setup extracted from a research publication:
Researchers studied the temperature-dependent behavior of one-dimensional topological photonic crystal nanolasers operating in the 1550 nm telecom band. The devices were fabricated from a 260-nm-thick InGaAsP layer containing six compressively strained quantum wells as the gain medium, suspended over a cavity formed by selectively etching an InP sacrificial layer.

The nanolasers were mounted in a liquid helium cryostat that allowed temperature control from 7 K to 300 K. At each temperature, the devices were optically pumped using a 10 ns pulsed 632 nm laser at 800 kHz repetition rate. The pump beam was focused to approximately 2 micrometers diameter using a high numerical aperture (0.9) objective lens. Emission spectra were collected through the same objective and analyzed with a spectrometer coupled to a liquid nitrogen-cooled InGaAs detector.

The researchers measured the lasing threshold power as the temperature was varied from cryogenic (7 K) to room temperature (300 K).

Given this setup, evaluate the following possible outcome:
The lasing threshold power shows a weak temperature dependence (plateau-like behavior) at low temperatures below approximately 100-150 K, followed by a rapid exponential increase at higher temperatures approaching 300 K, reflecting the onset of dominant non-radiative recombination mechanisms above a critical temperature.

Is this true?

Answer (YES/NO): NO